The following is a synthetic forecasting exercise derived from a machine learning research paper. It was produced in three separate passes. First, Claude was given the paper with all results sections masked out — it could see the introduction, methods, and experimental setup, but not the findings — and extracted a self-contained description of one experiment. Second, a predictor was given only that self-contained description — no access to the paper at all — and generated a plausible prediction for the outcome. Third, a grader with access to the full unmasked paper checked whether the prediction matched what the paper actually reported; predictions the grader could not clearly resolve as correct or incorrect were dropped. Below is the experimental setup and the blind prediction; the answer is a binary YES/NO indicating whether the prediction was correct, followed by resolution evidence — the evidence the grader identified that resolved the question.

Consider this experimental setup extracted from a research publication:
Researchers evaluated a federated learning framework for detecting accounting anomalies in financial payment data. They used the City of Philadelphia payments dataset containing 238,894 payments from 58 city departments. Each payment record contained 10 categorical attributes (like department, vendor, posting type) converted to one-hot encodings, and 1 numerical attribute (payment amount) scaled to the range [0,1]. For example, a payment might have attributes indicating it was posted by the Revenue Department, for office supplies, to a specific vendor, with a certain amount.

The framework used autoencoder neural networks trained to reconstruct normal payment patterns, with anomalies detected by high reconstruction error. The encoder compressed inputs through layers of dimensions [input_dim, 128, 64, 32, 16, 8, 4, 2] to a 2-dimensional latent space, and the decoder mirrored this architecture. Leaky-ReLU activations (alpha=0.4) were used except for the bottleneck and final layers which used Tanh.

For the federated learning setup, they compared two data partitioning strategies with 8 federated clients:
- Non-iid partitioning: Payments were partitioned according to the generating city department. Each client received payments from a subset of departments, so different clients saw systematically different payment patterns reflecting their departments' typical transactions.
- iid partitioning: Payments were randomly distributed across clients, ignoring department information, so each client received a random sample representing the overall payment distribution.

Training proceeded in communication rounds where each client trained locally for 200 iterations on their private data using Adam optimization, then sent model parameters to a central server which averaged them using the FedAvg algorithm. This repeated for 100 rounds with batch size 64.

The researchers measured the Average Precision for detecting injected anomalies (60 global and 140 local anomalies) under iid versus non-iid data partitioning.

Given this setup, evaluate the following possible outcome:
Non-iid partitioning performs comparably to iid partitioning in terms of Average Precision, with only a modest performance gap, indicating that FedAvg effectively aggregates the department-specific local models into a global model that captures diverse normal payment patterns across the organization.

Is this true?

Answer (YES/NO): NO